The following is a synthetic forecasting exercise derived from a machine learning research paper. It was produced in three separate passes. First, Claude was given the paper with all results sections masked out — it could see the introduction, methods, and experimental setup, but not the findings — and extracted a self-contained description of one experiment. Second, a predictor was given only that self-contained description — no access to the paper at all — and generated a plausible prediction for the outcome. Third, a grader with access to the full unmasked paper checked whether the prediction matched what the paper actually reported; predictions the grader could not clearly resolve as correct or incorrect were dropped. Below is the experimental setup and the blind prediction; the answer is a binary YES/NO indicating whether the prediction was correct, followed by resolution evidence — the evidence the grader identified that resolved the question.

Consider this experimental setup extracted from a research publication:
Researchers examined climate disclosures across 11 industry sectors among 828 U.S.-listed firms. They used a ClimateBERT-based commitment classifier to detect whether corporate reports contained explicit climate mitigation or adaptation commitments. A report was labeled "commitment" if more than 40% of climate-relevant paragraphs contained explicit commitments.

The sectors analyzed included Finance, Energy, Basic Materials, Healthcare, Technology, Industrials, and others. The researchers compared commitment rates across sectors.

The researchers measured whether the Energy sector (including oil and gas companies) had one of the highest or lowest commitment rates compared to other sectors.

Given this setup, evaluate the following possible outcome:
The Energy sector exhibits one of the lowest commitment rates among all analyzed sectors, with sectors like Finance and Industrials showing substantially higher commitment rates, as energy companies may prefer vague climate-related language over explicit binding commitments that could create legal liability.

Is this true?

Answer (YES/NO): NO